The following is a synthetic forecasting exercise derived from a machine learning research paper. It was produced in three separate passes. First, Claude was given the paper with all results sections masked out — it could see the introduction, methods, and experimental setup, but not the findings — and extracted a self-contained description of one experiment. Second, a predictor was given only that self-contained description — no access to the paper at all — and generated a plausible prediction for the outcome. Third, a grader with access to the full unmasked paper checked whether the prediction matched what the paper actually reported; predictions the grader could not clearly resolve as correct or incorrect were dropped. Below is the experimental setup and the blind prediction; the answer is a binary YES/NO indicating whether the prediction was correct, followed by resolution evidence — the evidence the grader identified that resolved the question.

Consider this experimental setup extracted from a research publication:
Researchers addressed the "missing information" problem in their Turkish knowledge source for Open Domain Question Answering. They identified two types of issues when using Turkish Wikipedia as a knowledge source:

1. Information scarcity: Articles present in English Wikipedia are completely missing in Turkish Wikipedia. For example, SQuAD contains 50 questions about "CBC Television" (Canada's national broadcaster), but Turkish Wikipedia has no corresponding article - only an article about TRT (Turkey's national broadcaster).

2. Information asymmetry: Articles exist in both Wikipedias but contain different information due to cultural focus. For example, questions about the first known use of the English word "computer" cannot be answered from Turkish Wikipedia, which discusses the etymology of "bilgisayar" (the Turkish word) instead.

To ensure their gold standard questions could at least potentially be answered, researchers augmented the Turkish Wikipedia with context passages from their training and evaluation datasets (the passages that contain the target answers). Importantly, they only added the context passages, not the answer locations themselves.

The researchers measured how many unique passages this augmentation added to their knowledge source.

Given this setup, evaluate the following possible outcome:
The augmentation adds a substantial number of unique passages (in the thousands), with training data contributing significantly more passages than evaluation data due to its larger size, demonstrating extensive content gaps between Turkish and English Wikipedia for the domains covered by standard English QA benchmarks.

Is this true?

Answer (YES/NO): YES